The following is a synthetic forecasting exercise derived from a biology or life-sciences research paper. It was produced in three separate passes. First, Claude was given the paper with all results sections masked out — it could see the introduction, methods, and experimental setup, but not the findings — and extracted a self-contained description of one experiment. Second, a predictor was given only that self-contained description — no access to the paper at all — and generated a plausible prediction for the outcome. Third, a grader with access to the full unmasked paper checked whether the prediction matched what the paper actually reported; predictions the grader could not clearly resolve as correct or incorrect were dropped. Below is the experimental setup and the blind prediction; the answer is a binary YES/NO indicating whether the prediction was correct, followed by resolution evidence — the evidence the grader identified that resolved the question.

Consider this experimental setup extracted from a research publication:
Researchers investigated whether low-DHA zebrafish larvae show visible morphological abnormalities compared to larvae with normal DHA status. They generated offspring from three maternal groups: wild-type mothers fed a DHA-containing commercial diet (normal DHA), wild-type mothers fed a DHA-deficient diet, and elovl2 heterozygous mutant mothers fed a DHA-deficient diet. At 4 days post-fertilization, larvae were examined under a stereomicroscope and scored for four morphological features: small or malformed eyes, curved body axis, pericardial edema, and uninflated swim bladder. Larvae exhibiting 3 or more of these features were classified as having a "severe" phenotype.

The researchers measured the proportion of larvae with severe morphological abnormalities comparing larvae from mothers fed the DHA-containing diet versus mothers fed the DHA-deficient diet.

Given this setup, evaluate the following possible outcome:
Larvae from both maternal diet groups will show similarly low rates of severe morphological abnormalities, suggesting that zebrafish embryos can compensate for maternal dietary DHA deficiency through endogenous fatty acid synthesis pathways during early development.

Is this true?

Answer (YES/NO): NO